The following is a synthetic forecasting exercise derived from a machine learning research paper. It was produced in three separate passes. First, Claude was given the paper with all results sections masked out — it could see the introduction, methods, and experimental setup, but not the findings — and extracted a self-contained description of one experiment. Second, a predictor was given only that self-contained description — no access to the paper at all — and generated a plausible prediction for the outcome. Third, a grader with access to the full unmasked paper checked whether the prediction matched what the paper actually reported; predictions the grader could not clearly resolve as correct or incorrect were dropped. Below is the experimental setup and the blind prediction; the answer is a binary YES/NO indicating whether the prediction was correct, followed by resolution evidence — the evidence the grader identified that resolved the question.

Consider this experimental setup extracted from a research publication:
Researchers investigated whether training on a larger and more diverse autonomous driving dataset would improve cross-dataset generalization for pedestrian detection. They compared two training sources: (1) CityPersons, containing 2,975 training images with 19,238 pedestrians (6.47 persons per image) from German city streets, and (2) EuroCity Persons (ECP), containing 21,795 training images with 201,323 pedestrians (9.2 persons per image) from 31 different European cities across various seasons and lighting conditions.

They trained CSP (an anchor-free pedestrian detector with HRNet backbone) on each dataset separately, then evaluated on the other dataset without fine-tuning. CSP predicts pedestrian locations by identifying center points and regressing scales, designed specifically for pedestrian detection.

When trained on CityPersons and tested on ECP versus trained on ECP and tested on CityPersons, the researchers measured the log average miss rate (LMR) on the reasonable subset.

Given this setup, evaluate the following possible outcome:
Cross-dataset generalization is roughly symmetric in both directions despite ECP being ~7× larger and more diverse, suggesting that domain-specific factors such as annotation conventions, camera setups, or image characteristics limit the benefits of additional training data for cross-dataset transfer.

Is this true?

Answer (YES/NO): NO